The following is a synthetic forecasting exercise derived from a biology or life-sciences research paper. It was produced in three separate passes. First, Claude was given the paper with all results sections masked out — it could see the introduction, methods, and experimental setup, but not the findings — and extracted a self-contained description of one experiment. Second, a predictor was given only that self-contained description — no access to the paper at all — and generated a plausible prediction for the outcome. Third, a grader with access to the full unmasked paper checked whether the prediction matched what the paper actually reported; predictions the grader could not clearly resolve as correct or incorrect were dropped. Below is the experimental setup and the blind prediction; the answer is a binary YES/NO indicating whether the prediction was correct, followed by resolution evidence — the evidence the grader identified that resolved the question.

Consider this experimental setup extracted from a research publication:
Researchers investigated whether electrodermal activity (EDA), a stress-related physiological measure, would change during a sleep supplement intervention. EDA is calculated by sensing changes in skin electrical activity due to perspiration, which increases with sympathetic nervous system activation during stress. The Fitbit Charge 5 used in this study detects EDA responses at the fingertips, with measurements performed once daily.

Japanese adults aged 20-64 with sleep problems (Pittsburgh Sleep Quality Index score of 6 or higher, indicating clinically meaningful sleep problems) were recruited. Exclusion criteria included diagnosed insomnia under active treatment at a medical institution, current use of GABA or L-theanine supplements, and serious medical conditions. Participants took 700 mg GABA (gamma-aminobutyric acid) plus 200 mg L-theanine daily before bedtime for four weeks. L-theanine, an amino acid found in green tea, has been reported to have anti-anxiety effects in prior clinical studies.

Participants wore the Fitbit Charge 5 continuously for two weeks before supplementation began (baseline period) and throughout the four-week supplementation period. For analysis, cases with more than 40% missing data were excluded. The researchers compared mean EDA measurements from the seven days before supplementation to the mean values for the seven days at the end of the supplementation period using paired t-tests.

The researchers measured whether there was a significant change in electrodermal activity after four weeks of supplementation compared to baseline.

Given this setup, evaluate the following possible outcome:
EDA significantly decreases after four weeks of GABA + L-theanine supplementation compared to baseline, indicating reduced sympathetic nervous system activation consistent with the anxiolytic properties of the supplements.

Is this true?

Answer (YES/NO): NO